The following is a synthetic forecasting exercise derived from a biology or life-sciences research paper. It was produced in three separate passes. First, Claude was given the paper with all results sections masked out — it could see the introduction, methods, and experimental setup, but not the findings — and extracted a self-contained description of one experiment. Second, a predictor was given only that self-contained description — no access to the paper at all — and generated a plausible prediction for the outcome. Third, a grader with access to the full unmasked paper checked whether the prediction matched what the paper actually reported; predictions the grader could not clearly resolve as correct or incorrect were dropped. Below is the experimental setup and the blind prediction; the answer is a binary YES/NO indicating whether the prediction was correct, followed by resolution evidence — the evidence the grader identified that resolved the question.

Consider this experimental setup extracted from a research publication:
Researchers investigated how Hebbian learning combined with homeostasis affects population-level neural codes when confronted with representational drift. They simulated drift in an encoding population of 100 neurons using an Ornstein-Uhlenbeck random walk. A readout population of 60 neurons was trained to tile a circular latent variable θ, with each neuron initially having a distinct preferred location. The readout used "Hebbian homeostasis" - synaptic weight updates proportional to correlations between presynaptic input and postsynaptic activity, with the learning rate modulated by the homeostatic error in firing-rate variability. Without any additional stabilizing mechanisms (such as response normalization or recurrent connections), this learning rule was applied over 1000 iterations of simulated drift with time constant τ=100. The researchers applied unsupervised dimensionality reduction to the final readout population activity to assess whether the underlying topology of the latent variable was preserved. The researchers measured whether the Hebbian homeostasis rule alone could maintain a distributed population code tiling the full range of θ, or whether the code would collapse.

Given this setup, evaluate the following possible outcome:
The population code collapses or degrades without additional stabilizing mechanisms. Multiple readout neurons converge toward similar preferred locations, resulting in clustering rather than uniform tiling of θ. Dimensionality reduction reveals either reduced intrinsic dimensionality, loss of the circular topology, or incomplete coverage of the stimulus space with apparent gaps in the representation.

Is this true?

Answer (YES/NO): YES